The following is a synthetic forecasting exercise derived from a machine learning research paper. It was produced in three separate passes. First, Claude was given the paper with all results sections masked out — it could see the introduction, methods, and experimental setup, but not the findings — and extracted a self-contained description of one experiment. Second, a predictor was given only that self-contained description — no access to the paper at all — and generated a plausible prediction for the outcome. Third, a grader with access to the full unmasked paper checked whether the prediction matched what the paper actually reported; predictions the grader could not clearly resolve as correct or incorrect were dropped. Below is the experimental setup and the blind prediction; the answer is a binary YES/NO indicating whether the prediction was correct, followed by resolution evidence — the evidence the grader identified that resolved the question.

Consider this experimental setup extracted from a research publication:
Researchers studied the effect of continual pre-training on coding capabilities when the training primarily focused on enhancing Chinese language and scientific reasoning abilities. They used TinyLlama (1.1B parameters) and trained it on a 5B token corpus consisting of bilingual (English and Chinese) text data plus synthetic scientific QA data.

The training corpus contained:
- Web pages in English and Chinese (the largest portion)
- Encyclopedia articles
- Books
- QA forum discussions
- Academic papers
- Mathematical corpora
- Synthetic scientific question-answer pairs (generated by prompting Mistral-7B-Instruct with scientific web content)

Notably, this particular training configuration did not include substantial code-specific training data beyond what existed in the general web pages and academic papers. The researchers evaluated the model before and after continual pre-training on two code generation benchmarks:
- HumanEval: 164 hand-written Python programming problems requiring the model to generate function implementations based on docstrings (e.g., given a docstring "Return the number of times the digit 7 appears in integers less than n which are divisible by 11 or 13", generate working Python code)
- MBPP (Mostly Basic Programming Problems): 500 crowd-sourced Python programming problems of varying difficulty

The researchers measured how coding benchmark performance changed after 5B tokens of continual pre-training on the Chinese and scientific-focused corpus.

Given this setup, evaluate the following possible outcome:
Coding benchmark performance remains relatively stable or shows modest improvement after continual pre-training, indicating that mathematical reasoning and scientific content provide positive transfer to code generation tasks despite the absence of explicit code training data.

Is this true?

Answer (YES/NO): NO